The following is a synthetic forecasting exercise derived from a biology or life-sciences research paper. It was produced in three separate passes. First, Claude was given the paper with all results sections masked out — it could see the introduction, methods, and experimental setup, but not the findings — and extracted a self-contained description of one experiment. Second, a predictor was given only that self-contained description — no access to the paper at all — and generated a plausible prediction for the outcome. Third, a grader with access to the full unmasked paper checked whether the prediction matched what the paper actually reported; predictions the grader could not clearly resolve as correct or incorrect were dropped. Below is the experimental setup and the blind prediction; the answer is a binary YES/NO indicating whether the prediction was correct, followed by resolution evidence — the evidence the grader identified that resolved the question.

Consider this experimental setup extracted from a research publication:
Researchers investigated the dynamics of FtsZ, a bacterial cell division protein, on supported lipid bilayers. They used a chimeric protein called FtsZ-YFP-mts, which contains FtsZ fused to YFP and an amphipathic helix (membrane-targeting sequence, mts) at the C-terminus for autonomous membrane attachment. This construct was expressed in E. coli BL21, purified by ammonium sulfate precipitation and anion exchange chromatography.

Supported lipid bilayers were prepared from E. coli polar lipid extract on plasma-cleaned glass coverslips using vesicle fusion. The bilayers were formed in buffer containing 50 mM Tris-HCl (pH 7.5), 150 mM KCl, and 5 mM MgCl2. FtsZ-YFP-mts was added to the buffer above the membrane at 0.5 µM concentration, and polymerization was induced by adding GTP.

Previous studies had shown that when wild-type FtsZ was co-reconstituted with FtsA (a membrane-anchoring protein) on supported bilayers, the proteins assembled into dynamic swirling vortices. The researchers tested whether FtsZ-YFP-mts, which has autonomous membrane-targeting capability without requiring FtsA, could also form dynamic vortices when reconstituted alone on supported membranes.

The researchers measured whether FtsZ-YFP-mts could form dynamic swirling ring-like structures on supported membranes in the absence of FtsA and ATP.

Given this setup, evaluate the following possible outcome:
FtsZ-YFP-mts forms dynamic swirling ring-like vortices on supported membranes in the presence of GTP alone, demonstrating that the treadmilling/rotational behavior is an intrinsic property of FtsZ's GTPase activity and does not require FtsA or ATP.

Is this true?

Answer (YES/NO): YES